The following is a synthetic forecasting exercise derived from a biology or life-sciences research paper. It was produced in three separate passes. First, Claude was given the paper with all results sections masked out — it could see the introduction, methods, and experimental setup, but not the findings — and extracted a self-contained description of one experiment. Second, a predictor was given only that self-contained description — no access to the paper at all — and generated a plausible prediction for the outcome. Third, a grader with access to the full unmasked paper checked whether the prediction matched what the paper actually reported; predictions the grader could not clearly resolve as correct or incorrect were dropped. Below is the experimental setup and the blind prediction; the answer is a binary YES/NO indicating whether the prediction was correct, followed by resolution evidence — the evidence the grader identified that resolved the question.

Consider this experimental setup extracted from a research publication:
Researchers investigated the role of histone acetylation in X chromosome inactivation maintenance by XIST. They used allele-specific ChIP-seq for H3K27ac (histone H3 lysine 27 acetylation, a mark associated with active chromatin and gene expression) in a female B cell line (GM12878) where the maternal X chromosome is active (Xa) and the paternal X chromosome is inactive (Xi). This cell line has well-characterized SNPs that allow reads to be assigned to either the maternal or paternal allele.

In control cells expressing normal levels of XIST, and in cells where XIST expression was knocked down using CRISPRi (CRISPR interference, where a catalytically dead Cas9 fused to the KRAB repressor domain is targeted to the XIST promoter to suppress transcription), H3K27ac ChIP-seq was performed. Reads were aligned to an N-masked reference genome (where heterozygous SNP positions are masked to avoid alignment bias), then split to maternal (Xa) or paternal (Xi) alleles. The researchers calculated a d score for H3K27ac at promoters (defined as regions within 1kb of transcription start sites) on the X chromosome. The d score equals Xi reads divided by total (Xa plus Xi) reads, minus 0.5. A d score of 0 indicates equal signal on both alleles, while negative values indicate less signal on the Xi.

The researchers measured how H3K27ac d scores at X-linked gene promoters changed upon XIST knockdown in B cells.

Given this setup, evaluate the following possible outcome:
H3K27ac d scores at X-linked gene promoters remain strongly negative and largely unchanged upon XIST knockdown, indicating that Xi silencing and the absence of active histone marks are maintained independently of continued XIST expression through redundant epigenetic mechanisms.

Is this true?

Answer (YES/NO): NO